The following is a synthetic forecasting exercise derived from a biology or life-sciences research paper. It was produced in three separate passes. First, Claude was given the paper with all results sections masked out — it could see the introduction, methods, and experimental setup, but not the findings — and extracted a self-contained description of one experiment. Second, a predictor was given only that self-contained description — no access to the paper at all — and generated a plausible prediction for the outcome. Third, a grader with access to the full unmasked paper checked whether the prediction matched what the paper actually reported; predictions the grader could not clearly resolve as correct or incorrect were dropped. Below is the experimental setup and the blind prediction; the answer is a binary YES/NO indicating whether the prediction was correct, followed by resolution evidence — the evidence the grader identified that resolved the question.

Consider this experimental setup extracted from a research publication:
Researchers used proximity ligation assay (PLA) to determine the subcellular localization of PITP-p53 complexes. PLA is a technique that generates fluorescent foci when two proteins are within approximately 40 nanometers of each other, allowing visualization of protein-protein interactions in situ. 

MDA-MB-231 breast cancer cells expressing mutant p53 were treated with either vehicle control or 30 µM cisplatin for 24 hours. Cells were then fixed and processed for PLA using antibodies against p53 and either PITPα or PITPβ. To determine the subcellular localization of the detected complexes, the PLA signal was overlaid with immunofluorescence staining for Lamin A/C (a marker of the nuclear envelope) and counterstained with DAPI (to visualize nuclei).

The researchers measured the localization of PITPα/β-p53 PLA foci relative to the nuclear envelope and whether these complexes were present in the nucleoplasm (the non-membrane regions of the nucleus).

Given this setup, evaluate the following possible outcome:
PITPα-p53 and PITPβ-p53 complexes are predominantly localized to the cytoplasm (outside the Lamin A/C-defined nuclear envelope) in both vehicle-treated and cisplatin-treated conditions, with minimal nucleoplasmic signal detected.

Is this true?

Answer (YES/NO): NO